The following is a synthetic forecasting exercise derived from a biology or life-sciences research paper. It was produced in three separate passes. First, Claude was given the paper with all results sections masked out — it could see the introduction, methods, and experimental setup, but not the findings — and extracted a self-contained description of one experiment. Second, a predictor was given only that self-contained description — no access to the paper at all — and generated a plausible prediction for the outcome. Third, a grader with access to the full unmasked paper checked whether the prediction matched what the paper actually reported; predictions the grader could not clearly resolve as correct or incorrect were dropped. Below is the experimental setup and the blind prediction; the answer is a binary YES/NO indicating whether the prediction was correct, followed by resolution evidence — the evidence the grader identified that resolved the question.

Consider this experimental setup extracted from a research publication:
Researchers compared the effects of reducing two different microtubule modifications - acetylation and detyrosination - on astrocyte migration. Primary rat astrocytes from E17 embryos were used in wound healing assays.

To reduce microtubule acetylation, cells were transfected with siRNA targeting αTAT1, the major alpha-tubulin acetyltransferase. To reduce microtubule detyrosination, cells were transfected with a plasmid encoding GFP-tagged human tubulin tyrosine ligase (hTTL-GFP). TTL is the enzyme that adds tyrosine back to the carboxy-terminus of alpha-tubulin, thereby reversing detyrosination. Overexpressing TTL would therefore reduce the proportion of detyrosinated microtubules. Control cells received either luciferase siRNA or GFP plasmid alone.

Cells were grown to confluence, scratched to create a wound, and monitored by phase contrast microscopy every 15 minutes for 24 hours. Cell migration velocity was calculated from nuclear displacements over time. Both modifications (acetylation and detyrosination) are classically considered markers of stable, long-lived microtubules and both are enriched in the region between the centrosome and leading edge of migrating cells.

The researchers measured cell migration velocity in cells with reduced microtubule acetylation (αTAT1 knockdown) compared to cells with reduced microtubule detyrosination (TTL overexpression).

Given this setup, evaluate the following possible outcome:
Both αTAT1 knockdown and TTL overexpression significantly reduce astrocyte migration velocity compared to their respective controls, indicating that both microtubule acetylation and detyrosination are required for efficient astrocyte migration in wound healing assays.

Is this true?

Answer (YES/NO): NO